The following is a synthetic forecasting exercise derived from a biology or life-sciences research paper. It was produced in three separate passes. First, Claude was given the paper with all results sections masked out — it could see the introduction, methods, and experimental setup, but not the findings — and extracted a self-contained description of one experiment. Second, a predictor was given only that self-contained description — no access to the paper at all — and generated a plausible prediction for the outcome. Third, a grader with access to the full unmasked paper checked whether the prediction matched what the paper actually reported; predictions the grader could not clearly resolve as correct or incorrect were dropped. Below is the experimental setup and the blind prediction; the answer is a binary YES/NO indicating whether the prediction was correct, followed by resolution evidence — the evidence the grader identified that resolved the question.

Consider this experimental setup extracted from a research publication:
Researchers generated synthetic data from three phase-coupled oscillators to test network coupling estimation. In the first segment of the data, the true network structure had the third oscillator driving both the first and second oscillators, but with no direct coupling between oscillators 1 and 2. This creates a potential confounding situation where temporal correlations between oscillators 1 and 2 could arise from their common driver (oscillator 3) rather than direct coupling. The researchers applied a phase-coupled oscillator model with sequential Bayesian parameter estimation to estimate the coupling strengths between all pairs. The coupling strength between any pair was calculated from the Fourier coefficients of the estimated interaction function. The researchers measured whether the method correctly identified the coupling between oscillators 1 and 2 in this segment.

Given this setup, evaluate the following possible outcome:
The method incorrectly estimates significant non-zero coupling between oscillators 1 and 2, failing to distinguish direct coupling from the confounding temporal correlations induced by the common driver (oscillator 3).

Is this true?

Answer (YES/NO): NO